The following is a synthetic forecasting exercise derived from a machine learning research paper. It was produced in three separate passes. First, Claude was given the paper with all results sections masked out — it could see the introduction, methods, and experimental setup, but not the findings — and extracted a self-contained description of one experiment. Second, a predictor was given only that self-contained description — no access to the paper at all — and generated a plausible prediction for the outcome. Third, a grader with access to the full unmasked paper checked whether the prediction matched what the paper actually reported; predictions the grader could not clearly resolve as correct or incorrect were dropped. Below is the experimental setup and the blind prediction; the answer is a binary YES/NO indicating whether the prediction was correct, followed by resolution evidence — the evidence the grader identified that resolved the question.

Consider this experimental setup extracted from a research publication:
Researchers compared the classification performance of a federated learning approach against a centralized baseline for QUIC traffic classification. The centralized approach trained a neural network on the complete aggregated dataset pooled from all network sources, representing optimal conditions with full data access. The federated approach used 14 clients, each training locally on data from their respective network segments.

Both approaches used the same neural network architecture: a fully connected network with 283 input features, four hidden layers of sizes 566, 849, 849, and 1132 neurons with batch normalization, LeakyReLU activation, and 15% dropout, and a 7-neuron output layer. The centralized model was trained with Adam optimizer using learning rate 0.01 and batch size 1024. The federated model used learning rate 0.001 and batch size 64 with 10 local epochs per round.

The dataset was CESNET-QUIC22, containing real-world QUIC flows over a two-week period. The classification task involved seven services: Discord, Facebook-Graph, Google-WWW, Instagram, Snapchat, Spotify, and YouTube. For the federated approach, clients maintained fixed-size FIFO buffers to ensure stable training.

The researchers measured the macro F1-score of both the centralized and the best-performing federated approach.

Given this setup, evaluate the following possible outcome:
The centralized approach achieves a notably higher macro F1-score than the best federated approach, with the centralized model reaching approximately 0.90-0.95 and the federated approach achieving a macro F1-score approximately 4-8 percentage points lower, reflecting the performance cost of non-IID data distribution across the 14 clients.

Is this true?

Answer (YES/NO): NO